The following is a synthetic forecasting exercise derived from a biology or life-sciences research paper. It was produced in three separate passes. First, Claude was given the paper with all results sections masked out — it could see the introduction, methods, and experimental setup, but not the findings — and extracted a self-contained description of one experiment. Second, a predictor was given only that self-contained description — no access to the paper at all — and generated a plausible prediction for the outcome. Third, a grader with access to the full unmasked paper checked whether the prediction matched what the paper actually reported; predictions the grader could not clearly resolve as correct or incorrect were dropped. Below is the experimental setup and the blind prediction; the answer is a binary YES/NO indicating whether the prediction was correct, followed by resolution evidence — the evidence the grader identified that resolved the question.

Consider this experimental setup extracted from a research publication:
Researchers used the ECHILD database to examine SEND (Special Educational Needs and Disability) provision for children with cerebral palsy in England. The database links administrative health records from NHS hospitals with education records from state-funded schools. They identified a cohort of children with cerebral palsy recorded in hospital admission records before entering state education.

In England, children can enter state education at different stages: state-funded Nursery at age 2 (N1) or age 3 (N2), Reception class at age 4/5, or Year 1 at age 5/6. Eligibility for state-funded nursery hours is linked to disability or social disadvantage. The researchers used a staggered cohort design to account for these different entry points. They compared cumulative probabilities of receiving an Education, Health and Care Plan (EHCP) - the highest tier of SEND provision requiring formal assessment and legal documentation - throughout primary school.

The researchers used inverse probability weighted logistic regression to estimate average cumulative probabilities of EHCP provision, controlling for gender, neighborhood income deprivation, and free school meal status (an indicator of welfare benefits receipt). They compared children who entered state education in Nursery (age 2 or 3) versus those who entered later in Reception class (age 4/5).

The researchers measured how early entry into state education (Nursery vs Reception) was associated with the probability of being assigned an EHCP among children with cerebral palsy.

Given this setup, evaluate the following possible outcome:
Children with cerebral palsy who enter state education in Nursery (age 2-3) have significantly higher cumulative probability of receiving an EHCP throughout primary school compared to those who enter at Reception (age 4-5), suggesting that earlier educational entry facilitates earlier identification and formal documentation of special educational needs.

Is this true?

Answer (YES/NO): NO